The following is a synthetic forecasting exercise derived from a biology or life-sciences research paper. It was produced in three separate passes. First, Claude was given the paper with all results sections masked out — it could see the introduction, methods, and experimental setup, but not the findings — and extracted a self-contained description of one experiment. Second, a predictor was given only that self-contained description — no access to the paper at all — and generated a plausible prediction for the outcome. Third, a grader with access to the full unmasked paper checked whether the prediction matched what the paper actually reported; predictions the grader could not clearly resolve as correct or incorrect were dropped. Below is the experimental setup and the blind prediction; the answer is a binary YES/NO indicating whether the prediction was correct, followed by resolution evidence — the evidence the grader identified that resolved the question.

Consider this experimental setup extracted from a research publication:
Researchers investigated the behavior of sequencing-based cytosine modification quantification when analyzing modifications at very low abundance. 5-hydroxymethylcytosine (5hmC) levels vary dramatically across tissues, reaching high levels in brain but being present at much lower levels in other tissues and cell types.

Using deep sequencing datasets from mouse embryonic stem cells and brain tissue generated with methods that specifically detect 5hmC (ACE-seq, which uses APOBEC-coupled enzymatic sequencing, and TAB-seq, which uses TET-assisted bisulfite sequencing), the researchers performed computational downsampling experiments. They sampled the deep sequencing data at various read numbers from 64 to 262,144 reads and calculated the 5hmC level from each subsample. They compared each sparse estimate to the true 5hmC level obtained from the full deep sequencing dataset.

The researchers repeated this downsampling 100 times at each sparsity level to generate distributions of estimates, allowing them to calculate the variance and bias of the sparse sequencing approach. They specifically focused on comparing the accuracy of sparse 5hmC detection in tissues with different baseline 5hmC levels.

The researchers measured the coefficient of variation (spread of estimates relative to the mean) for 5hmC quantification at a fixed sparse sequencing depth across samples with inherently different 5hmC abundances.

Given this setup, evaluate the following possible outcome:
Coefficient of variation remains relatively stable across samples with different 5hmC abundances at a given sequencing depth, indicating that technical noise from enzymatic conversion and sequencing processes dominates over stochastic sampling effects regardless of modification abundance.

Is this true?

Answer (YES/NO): NO